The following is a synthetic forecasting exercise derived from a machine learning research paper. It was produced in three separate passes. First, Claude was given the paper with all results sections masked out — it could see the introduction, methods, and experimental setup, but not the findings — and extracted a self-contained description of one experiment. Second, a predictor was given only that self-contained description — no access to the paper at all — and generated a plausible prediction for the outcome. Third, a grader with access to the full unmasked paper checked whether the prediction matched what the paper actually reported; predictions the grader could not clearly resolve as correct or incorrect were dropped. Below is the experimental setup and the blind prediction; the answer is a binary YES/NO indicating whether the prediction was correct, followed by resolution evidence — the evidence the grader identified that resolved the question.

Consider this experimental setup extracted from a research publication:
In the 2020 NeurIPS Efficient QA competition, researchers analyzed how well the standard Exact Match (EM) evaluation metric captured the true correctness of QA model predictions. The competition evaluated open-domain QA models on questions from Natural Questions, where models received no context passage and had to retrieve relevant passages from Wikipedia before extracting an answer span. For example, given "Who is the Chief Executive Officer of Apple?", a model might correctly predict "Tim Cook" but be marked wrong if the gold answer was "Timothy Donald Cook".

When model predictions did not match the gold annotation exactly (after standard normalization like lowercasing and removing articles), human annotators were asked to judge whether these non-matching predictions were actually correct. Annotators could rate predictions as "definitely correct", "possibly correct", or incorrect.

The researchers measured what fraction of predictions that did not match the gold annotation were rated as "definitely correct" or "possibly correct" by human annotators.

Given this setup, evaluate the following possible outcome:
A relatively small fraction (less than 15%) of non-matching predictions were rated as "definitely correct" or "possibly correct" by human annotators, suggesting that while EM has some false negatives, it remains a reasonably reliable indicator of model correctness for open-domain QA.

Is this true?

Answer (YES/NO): NO